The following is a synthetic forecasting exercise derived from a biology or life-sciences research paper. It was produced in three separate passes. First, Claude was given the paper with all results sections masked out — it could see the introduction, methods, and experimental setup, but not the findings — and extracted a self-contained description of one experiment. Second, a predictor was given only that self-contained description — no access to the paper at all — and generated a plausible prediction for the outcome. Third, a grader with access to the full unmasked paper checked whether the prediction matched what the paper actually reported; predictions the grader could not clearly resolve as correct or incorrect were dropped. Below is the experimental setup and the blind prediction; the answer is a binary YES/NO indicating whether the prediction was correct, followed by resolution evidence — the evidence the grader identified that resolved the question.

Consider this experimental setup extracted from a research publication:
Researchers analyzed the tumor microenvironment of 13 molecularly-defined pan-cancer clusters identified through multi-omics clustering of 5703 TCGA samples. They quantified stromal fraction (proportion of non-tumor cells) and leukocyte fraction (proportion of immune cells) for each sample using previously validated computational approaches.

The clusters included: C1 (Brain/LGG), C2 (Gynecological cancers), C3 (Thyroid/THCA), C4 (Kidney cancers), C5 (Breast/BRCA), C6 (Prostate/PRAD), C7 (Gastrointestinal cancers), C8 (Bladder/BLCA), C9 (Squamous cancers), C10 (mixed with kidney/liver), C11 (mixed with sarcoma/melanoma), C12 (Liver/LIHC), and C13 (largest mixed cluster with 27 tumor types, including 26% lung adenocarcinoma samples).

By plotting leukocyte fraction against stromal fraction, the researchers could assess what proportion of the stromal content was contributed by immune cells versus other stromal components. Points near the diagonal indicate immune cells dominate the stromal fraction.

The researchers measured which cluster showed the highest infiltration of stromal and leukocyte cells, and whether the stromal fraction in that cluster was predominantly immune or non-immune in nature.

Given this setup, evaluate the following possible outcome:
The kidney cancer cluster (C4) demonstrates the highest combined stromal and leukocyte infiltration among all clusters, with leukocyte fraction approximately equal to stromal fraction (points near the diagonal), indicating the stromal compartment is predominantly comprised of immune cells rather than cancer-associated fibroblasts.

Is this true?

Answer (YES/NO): NO